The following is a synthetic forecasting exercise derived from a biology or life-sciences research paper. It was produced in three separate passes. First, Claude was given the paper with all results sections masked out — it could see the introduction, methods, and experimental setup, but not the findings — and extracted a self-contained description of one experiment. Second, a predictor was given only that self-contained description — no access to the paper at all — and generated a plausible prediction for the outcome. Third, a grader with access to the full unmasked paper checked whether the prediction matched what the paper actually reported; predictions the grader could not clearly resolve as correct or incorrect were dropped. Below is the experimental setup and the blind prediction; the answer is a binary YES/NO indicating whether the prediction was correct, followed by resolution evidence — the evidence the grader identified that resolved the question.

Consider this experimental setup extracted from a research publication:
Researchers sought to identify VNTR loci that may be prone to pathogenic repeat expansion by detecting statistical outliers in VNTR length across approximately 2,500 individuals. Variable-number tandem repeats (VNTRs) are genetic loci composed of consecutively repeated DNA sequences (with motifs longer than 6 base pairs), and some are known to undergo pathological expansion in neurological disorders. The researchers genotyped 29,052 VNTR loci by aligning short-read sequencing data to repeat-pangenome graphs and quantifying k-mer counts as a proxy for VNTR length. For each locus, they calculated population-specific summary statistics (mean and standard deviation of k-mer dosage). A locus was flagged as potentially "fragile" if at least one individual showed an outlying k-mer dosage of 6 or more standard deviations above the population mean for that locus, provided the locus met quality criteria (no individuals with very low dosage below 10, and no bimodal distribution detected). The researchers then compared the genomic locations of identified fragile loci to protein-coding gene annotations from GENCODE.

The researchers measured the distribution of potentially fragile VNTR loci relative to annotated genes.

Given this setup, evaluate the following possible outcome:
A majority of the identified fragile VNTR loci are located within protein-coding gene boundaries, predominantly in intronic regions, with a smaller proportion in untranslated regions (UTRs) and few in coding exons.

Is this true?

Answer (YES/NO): NO